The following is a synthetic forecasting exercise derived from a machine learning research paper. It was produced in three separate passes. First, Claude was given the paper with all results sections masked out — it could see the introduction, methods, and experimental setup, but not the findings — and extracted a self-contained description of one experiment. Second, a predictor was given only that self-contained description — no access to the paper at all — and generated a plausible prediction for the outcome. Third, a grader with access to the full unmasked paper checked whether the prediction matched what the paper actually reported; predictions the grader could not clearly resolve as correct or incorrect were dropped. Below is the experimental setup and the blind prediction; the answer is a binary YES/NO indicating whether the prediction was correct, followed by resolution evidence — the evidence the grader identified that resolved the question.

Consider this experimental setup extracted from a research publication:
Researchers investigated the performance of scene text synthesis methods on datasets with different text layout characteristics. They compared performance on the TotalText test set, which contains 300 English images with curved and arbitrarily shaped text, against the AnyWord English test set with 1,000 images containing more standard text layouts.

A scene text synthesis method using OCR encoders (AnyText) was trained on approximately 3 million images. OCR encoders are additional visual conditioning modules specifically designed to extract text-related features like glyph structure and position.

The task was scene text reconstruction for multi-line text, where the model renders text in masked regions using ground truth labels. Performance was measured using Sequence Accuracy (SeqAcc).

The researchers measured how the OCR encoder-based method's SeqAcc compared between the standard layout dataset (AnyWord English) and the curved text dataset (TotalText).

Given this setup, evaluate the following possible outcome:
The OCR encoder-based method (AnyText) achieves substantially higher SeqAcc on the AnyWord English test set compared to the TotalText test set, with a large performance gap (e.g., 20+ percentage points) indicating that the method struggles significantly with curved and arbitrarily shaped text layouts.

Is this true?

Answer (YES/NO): NO